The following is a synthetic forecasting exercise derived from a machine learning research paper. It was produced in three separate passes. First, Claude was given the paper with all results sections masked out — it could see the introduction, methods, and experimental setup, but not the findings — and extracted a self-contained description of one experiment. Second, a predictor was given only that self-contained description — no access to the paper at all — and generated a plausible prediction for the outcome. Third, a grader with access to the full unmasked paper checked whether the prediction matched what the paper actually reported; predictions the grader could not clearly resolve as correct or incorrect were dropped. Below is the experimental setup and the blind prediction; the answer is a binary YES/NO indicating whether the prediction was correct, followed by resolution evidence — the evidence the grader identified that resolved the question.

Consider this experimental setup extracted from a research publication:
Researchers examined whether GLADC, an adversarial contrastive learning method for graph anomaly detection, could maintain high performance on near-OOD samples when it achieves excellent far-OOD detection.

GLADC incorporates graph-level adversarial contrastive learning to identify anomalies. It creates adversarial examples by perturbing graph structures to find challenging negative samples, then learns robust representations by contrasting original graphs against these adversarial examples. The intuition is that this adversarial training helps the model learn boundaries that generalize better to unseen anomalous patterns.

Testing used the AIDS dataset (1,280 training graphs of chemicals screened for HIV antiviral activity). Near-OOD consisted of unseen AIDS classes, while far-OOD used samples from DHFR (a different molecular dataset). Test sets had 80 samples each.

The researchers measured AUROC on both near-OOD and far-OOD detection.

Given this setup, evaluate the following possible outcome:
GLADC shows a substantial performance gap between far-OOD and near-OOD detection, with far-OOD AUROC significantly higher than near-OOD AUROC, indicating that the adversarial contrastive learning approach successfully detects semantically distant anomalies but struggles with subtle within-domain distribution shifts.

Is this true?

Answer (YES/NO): NO